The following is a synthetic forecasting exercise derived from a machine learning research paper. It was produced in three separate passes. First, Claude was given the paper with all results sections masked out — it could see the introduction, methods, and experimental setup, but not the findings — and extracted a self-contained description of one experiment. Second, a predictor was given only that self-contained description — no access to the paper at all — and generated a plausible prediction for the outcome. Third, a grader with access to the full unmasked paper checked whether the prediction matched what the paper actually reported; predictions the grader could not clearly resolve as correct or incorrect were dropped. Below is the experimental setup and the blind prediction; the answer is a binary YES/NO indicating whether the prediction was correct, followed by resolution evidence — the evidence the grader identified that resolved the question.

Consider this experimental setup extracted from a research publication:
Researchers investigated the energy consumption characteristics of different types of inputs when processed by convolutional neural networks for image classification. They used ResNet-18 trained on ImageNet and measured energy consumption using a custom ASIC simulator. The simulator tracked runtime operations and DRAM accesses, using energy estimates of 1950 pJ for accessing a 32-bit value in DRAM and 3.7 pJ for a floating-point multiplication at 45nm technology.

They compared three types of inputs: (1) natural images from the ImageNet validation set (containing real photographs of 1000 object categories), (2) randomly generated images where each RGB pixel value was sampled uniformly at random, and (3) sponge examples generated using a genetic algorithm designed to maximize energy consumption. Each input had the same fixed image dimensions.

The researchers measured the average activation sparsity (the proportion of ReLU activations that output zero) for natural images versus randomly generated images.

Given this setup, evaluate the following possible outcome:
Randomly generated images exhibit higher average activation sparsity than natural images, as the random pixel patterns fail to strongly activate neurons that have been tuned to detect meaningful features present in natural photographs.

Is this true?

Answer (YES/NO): YES